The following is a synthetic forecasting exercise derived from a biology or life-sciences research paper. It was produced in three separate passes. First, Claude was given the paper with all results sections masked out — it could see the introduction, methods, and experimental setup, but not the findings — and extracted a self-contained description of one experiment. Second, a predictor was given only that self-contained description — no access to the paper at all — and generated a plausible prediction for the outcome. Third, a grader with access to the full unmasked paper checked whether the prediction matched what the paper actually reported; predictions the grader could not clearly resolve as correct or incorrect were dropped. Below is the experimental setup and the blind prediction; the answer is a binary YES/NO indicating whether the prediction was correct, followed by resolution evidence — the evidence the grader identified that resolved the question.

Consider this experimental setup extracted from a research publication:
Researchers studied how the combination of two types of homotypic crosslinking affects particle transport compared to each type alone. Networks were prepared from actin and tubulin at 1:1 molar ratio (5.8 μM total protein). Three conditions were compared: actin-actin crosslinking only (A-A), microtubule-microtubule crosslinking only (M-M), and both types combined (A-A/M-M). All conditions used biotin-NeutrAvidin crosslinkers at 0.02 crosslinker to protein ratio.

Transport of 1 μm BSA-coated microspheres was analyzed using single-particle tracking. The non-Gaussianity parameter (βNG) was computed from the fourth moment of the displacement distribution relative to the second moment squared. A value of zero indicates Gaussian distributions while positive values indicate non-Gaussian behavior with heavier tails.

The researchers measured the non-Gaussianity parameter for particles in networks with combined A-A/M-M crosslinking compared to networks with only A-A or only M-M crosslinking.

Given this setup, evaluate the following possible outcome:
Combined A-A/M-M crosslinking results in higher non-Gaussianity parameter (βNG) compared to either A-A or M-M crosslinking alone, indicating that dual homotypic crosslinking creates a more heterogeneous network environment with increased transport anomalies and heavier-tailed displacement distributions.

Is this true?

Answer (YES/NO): NO